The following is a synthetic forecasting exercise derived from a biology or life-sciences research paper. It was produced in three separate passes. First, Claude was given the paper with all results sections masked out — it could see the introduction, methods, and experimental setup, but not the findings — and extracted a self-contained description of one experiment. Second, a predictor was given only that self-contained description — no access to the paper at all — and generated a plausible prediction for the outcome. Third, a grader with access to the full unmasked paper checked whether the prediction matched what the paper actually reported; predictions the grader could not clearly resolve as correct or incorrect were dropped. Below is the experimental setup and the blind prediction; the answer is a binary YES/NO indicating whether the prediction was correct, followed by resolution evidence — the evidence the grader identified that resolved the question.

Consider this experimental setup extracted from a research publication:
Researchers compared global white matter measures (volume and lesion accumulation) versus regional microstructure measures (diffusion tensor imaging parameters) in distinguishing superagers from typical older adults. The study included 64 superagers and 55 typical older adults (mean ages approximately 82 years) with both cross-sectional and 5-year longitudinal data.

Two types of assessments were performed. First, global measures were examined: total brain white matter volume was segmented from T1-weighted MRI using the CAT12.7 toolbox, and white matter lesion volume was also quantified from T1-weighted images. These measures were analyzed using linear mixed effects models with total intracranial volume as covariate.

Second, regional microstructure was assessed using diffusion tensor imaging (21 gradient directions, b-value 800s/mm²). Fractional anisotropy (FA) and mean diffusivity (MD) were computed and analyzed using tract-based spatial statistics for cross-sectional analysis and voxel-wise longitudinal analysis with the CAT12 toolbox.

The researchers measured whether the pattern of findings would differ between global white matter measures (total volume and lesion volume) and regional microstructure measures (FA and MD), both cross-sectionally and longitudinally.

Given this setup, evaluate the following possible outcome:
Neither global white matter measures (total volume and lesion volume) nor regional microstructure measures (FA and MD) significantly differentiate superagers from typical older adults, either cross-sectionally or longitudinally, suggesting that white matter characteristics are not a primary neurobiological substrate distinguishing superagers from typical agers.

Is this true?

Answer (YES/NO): NO